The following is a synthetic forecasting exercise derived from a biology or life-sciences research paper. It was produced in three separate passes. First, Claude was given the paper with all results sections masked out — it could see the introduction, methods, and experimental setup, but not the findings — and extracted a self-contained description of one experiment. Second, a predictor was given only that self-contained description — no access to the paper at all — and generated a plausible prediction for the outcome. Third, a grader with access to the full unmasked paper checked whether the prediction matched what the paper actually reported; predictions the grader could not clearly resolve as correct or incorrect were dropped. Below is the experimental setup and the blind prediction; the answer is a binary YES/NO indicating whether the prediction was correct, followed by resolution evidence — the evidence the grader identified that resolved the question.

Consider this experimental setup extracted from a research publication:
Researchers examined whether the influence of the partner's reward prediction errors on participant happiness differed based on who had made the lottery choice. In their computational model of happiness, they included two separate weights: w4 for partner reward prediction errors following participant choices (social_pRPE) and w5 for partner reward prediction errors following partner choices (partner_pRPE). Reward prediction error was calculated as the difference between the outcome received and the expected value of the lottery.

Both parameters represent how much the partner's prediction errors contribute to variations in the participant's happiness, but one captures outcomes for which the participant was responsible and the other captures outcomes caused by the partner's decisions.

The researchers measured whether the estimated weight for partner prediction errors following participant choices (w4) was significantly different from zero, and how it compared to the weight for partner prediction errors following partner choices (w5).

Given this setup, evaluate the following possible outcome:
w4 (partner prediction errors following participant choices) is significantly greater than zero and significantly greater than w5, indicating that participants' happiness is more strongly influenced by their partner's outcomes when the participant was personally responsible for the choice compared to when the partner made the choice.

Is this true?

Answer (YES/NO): YES